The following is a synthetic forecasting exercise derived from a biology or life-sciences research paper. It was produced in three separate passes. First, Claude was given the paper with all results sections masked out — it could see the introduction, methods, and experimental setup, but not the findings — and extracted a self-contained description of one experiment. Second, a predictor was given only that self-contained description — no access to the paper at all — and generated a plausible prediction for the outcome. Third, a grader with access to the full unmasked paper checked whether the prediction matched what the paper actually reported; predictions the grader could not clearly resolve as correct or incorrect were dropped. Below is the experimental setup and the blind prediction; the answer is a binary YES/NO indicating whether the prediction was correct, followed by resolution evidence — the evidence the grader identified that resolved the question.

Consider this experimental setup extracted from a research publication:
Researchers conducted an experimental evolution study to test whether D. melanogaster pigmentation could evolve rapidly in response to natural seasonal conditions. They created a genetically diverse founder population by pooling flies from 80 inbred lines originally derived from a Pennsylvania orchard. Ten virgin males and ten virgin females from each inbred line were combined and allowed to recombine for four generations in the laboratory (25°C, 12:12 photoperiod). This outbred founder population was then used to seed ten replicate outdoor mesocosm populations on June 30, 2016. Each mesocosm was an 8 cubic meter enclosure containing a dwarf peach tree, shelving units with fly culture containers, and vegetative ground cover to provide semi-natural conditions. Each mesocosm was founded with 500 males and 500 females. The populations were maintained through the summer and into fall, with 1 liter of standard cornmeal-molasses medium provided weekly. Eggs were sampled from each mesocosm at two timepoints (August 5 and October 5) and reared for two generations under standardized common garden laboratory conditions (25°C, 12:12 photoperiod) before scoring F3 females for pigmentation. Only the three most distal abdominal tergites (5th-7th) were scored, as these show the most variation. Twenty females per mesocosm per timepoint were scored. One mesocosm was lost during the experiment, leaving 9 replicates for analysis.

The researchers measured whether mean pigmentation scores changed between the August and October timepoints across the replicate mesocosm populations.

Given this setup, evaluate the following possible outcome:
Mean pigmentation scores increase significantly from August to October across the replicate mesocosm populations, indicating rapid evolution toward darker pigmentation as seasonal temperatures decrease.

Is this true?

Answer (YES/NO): NO